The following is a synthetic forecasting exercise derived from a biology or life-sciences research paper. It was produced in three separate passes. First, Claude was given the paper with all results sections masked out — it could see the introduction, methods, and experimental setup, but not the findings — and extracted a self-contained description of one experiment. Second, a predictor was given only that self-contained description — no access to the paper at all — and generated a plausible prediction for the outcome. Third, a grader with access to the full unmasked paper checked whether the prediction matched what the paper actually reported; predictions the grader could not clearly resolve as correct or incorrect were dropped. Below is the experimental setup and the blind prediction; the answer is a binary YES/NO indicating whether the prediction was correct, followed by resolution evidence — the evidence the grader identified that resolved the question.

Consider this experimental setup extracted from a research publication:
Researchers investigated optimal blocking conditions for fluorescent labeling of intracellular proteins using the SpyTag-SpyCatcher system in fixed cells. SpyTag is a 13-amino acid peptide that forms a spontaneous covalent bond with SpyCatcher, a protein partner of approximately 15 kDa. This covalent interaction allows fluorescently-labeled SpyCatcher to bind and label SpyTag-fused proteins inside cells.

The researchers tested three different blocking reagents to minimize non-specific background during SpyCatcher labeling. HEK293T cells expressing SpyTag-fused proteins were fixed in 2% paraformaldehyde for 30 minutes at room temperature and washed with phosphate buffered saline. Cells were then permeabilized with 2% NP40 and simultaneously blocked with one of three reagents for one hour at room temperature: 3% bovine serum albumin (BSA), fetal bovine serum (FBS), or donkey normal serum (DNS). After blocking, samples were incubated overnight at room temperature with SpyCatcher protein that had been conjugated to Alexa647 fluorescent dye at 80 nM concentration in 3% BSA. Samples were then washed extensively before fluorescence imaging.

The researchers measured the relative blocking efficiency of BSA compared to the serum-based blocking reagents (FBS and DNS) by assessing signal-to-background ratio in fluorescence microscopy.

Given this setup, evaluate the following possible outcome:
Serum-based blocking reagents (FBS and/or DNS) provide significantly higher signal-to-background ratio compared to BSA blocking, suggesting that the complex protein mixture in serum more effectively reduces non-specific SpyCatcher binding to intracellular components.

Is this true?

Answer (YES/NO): NO